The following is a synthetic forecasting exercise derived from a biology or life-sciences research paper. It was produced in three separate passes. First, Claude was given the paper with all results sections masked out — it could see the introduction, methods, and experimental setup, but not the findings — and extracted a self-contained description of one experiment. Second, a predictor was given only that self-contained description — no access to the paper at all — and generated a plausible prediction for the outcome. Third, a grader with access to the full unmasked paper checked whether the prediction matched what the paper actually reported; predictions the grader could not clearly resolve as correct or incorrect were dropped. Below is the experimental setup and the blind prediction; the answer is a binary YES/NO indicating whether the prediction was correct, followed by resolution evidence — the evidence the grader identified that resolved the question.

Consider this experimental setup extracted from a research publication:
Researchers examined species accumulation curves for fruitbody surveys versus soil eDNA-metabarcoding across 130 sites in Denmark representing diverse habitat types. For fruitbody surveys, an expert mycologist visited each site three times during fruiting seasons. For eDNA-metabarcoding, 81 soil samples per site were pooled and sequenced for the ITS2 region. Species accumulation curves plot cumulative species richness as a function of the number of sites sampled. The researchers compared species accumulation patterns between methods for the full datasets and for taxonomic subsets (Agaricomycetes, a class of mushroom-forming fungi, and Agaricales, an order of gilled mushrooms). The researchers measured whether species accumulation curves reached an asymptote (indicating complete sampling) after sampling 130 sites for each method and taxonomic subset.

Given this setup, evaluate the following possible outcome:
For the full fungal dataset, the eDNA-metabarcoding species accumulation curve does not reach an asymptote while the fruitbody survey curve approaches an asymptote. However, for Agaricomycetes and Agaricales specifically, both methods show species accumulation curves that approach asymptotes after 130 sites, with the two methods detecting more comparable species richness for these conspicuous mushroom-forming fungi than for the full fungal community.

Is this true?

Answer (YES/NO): NO